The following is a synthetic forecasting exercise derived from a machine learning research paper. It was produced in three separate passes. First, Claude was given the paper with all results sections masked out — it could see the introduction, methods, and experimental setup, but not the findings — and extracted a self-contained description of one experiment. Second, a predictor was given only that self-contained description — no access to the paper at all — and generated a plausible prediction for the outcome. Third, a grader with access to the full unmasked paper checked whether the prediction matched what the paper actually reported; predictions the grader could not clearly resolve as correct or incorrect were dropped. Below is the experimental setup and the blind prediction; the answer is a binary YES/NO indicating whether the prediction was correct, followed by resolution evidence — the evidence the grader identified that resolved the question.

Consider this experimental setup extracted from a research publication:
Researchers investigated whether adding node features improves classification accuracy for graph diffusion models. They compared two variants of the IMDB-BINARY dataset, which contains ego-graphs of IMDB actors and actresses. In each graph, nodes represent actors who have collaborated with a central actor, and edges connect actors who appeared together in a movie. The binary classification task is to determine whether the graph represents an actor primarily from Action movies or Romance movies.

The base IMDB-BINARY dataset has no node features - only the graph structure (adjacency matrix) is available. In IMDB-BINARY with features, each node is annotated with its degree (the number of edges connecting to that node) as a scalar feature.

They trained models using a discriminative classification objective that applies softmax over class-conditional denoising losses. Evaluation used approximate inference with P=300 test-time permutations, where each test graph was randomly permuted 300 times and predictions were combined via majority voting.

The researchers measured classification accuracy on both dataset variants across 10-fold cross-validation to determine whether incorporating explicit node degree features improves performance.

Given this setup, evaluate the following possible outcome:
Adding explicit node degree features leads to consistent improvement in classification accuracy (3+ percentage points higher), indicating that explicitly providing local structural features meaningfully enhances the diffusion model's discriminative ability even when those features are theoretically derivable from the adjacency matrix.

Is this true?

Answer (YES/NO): NO